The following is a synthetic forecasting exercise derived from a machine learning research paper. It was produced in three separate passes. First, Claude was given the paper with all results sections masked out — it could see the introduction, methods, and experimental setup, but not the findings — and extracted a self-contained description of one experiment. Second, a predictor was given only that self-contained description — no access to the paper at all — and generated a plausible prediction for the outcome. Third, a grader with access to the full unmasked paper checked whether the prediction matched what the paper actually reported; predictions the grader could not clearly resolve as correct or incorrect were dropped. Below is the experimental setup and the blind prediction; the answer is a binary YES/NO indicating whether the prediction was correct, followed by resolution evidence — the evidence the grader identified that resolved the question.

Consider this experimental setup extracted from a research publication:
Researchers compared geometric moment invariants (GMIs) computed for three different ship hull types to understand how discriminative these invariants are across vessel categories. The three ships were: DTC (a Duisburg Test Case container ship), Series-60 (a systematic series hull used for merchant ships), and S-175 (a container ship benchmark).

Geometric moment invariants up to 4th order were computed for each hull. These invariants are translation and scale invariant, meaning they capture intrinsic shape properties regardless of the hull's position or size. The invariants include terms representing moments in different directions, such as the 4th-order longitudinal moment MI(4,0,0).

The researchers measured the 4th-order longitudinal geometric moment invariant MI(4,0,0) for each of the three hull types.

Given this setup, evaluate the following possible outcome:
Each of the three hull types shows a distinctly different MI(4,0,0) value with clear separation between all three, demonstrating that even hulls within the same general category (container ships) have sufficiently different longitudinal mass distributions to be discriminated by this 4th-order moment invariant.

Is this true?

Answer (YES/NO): YES